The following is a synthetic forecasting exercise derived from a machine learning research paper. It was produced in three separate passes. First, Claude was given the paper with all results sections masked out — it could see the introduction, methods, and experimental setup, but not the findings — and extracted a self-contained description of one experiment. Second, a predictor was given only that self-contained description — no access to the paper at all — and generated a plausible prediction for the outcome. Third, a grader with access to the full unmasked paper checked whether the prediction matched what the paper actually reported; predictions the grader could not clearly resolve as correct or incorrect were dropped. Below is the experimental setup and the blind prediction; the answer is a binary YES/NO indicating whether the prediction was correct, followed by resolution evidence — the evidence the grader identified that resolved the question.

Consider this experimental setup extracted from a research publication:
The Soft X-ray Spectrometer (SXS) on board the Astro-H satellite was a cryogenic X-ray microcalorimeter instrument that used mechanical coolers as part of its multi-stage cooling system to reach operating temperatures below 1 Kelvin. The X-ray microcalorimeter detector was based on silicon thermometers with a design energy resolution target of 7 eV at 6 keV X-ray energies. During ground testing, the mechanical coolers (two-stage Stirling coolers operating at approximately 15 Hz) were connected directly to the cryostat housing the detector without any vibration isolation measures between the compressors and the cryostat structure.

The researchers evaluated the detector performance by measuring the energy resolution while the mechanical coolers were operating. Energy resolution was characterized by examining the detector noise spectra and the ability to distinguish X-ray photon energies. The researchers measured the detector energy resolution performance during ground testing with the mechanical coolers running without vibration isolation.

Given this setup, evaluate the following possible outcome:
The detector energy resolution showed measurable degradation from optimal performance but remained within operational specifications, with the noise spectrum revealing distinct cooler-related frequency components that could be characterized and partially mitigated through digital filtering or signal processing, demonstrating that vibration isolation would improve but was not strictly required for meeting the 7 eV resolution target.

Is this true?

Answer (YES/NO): NO